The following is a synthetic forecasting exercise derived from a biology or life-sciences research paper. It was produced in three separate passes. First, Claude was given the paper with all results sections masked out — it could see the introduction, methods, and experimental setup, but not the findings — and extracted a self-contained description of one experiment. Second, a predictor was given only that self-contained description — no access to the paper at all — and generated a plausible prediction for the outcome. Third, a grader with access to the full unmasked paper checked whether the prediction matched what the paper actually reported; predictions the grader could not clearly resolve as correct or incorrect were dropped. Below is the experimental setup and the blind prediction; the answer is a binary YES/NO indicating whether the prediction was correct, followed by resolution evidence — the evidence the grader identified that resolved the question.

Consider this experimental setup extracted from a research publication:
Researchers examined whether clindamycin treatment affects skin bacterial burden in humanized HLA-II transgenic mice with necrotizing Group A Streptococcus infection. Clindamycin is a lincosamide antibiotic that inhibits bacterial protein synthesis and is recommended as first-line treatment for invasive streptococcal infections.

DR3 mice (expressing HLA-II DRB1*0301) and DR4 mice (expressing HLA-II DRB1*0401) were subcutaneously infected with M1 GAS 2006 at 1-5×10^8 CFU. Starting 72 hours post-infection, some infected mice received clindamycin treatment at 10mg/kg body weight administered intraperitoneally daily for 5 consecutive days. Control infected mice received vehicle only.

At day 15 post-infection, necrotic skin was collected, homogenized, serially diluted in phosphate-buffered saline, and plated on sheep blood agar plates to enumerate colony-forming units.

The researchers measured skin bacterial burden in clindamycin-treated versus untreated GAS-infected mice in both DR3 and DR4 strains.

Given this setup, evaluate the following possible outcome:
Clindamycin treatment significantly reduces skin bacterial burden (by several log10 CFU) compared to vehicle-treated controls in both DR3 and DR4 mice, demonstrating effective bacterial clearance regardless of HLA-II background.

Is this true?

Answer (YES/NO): NO